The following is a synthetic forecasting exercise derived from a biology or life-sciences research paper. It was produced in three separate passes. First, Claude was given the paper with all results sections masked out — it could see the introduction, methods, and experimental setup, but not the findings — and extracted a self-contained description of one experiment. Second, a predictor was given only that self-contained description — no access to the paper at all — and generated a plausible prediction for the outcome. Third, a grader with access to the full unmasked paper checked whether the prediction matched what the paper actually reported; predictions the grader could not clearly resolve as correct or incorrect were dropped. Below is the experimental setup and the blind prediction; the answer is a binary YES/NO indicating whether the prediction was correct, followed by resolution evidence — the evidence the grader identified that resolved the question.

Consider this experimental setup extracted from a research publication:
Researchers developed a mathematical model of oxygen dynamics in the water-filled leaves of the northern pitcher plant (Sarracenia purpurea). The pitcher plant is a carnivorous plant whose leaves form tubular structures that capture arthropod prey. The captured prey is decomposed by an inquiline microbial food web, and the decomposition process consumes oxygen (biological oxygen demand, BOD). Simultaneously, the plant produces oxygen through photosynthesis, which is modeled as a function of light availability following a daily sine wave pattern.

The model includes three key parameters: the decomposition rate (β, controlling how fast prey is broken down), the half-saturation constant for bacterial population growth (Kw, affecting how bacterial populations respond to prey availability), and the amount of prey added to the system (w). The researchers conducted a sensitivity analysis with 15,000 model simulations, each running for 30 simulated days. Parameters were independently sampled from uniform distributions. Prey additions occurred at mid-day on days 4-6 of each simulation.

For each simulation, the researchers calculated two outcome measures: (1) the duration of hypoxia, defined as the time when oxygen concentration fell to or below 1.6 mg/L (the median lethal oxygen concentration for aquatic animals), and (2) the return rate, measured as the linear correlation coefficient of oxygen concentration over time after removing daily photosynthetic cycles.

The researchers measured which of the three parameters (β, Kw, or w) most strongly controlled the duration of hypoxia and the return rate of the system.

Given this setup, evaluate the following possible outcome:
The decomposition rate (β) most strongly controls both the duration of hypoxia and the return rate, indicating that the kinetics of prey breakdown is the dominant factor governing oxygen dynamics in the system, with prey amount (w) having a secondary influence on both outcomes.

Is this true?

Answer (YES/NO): YES